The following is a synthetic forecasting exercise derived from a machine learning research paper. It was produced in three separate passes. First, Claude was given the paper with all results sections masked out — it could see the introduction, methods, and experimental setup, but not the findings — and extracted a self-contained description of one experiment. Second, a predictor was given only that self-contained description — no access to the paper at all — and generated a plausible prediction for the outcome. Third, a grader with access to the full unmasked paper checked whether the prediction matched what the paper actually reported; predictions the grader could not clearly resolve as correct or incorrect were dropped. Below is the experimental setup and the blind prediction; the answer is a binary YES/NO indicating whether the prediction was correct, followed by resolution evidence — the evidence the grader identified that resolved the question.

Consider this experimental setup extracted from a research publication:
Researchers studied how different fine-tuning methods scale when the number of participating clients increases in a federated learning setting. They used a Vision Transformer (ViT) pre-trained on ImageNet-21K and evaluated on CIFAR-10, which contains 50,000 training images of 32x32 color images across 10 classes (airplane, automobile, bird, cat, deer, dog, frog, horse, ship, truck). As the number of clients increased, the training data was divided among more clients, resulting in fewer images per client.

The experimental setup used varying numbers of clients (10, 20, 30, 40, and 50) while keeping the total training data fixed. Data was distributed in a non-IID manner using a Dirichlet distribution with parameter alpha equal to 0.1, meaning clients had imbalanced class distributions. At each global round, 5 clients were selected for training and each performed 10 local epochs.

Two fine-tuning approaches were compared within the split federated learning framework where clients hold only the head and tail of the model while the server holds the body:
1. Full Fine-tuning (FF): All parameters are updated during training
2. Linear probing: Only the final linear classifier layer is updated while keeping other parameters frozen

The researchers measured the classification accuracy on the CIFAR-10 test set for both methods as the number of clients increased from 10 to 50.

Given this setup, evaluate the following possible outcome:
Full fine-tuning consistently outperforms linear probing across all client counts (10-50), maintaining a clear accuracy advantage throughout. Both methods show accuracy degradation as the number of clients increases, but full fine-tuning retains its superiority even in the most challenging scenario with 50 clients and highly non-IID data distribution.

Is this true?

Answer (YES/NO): NO